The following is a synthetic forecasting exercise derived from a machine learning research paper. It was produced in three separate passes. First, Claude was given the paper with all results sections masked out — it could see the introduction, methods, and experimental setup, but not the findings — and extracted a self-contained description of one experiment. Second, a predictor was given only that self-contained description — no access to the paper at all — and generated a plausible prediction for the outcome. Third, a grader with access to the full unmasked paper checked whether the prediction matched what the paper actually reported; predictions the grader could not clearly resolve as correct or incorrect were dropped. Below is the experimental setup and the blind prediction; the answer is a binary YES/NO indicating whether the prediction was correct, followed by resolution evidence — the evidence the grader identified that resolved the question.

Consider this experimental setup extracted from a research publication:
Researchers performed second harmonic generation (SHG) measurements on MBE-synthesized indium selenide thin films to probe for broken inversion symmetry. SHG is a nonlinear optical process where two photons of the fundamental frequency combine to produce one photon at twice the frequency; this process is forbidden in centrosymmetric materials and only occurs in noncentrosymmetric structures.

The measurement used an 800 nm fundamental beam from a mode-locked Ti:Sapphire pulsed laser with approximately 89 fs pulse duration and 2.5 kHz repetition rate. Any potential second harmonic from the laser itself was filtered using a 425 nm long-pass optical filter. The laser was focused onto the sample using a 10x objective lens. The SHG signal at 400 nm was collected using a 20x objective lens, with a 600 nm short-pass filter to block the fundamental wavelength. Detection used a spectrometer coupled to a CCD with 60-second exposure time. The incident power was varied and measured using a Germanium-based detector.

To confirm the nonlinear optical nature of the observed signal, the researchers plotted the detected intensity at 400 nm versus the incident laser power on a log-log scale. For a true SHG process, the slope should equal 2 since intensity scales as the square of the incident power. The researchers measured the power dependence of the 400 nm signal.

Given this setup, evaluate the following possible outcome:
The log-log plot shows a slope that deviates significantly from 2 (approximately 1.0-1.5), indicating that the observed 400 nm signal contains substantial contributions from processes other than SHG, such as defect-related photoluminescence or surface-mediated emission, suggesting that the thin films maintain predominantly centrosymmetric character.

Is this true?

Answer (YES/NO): NO